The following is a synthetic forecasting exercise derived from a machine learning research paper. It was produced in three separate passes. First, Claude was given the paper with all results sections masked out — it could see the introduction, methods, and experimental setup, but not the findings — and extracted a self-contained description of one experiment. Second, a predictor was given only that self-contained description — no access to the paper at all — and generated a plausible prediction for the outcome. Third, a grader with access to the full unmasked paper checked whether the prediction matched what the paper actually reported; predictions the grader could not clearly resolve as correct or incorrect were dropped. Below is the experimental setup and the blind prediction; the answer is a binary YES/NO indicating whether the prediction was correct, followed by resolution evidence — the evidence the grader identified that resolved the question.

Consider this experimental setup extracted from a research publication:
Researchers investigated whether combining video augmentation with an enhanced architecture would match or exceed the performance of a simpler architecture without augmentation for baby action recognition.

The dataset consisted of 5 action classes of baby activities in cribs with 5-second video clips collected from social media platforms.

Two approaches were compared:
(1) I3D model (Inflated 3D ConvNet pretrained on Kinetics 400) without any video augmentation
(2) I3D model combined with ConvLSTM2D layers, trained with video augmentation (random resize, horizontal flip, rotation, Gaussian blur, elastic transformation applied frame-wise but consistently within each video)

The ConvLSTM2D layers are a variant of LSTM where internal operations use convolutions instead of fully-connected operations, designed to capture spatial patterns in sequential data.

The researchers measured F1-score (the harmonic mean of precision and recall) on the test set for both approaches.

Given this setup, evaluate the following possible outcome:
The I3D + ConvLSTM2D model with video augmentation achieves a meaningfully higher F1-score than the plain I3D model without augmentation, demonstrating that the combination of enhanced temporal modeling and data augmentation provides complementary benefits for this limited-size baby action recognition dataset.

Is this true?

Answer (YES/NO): NO